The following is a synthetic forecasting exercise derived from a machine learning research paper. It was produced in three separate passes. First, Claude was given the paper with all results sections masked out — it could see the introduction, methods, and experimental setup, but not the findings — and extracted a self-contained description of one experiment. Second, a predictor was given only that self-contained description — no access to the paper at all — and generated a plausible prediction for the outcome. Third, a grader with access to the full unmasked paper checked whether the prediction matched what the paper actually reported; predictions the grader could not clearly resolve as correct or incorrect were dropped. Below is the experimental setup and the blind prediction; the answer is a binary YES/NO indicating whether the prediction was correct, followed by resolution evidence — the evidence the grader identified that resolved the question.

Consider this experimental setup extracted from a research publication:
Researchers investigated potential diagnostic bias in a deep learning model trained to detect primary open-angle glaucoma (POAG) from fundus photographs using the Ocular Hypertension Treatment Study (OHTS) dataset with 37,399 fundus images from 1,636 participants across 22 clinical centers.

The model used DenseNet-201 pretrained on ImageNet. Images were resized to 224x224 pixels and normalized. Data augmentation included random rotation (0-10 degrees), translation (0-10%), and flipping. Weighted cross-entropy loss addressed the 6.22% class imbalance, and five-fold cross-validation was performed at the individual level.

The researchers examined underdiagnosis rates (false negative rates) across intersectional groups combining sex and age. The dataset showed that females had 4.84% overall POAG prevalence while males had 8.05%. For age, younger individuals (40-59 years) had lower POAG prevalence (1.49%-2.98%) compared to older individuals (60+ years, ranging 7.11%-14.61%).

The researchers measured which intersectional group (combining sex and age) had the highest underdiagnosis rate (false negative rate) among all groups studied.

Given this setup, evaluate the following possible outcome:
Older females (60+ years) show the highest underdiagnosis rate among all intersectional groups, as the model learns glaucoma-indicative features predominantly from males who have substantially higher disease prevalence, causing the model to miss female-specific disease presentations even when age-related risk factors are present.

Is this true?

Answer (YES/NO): NO